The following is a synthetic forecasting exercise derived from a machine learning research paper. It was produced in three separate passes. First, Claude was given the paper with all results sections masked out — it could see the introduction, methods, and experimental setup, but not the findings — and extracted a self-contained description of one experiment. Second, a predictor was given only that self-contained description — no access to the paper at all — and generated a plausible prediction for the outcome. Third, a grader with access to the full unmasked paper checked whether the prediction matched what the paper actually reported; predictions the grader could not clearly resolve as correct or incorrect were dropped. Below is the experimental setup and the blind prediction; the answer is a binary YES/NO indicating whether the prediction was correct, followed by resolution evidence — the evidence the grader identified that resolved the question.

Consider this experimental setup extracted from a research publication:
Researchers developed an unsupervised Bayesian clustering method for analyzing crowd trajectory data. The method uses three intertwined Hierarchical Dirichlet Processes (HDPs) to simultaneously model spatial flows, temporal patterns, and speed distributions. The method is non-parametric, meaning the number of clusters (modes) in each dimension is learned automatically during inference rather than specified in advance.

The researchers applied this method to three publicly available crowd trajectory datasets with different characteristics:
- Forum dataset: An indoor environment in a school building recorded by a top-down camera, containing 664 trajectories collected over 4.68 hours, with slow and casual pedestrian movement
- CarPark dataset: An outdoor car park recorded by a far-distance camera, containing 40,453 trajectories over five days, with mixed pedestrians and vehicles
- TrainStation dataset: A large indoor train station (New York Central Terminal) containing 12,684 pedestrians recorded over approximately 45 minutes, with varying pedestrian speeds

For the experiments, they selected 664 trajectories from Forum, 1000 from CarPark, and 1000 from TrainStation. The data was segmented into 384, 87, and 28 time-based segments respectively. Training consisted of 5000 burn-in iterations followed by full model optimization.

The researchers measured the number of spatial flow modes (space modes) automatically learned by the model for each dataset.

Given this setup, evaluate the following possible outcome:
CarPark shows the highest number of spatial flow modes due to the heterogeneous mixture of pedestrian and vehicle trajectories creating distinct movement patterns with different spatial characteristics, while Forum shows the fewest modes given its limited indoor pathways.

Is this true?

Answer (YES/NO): NO